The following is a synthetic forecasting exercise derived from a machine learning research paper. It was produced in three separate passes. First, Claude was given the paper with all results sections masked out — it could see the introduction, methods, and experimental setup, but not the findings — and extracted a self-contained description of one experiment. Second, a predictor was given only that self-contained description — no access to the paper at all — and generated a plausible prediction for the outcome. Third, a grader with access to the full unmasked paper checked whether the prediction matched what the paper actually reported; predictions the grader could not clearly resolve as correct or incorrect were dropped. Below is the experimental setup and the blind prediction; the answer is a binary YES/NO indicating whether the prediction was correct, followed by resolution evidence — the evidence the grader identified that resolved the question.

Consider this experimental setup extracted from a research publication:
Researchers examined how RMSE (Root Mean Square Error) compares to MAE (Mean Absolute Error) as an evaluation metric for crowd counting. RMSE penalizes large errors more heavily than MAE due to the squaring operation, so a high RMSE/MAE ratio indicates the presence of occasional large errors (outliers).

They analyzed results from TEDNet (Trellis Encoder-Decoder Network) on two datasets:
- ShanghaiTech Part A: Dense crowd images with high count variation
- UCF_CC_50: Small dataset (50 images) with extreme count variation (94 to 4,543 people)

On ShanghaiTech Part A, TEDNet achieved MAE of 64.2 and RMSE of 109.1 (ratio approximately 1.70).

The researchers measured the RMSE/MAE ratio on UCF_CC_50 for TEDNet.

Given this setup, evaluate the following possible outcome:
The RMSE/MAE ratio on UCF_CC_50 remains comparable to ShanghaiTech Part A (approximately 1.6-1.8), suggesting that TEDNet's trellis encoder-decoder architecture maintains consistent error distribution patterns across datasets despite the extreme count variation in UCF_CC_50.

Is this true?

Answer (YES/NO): NO